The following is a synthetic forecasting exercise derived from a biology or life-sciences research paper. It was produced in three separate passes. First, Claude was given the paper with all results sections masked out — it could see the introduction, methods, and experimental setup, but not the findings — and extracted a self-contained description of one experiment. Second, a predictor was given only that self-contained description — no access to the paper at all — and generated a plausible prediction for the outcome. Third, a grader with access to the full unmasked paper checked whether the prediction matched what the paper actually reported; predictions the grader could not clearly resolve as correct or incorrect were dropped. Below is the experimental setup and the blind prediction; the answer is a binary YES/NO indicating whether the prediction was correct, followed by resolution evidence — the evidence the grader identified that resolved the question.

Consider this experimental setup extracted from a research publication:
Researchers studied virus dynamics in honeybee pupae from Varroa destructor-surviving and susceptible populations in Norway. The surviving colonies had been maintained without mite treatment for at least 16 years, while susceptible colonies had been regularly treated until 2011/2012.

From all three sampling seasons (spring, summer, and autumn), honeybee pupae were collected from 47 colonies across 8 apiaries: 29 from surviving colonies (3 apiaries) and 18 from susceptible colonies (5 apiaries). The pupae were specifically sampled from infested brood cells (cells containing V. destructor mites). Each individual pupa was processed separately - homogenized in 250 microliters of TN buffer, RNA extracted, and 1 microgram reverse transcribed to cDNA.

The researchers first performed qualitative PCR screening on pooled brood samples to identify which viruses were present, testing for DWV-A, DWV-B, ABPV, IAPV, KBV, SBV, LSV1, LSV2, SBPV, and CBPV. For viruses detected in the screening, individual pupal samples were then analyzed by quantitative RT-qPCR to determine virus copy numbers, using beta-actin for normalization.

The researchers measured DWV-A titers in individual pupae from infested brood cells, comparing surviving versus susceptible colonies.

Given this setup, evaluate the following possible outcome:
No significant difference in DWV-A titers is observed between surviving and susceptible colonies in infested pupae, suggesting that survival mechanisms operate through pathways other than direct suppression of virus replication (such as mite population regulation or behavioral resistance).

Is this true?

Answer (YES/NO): NO